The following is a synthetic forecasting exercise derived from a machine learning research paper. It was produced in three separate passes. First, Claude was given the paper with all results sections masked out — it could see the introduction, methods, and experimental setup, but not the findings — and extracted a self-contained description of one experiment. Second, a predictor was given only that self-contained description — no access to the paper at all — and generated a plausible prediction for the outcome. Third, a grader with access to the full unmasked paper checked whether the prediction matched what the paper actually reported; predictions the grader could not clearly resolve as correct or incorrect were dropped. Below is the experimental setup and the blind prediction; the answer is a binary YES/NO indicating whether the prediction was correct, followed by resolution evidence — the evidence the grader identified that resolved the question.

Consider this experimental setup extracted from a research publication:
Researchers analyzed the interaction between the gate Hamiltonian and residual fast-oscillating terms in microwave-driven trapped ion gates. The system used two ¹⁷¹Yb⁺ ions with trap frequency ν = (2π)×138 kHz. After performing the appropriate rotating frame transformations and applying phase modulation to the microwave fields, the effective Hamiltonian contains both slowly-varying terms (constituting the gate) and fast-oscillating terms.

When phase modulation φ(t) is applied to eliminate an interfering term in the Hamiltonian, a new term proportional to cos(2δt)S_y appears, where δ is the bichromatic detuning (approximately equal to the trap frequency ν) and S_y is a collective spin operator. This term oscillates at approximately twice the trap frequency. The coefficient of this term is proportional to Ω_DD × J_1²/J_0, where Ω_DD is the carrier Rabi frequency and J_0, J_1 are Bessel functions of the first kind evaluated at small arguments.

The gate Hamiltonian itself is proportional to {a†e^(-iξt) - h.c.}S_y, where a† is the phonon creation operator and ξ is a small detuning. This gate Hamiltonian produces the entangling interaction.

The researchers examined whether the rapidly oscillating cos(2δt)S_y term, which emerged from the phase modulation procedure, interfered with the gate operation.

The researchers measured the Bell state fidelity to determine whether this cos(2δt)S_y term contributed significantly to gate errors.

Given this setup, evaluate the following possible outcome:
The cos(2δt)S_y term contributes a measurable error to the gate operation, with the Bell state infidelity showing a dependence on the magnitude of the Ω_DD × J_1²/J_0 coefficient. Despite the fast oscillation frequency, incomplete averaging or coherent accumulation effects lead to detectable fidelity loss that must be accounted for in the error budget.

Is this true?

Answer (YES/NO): NO